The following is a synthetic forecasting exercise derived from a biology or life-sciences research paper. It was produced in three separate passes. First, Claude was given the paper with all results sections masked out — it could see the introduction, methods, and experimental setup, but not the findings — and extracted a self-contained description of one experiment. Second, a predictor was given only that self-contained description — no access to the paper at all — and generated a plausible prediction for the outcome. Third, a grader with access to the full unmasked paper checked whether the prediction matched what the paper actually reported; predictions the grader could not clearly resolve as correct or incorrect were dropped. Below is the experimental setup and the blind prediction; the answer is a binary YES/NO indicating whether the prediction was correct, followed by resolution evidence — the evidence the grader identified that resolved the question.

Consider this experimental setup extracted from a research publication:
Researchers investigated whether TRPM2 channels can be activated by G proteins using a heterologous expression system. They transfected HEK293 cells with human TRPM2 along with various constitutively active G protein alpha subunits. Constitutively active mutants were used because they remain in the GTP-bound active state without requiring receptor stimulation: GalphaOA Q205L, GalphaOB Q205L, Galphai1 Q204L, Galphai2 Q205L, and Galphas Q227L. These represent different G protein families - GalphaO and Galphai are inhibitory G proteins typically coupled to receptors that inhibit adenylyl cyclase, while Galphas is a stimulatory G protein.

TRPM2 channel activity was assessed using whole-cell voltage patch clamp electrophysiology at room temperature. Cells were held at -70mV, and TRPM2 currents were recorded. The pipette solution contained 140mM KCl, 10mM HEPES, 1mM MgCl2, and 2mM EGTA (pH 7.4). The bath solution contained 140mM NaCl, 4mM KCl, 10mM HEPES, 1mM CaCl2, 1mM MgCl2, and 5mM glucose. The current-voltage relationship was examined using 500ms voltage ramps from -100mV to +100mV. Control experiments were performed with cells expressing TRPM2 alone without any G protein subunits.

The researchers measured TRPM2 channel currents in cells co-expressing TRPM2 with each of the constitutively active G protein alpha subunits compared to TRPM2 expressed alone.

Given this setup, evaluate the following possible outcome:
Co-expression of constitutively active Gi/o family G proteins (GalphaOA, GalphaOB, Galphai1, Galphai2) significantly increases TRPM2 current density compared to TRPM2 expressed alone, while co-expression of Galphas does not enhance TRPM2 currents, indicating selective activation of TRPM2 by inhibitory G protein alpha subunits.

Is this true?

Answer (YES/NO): NO